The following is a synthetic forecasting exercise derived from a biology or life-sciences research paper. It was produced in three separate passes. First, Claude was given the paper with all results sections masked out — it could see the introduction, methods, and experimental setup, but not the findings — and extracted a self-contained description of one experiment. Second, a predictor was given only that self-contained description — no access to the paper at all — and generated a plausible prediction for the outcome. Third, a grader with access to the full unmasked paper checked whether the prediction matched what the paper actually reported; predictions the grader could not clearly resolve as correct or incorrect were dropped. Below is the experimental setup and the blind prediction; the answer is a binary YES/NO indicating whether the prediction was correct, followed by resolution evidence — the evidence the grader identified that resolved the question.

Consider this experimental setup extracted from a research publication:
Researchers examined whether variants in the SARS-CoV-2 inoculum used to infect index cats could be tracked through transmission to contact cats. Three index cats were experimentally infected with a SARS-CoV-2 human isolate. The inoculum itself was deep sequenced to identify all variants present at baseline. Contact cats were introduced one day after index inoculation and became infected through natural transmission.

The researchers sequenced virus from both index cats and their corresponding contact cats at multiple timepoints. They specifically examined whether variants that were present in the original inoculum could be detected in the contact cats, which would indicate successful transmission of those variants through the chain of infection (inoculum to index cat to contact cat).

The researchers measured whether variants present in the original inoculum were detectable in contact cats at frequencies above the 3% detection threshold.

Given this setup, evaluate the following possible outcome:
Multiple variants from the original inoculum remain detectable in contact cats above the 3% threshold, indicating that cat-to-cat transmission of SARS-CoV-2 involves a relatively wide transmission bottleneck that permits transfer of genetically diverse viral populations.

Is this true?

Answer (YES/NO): NO